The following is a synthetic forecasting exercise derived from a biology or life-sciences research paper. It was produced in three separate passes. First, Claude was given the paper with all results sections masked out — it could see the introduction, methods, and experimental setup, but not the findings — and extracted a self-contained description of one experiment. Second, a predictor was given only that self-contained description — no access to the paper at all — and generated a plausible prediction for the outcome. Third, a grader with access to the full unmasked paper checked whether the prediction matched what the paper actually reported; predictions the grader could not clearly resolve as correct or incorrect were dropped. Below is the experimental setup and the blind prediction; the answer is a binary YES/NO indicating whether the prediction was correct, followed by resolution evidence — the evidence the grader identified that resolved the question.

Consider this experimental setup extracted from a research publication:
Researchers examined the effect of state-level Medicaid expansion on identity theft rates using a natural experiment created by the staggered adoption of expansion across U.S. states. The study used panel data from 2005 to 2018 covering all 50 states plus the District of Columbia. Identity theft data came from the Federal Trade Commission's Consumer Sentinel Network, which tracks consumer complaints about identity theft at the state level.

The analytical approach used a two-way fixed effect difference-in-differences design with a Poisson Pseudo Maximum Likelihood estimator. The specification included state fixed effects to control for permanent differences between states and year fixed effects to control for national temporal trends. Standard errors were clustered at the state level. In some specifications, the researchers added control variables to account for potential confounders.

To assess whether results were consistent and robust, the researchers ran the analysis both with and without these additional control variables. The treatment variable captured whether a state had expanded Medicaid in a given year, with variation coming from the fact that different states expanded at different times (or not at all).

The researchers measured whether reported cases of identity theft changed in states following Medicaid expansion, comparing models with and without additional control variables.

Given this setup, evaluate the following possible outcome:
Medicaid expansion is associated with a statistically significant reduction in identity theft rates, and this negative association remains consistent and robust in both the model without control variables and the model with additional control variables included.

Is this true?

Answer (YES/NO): NO